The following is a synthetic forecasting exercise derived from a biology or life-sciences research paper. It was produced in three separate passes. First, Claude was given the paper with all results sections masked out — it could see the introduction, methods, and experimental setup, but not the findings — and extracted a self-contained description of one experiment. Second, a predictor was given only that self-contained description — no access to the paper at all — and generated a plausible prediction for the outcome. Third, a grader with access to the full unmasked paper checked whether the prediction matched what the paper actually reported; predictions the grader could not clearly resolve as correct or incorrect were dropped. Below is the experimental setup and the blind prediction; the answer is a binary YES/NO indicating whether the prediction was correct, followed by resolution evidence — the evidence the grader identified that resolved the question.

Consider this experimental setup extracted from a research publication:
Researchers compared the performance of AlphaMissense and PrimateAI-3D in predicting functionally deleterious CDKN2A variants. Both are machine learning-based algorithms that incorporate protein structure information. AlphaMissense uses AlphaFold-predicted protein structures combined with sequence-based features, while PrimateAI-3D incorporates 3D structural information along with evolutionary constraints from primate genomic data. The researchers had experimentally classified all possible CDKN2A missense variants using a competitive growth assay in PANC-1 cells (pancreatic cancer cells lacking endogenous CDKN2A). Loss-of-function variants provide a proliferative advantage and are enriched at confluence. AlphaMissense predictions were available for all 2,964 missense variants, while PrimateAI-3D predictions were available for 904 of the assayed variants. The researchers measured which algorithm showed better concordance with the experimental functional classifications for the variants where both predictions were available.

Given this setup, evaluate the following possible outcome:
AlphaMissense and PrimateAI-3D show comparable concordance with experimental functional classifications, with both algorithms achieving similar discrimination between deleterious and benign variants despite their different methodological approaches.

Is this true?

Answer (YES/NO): NO